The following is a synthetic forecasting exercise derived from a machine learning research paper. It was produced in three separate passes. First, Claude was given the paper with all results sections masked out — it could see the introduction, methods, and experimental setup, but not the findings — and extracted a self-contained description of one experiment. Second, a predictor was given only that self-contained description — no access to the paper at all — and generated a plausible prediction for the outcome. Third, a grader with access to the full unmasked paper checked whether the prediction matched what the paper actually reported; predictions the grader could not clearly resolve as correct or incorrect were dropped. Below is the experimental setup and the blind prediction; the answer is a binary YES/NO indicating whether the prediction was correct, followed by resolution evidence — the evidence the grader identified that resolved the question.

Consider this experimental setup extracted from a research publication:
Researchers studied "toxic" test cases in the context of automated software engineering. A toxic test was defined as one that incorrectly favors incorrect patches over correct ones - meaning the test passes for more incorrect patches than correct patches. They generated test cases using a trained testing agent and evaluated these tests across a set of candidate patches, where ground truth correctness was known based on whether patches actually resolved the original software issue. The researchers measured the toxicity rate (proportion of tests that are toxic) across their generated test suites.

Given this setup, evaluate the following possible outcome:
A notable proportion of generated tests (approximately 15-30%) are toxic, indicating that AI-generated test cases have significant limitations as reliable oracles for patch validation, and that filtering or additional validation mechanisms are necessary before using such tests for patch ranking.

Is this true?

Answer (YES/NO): NO